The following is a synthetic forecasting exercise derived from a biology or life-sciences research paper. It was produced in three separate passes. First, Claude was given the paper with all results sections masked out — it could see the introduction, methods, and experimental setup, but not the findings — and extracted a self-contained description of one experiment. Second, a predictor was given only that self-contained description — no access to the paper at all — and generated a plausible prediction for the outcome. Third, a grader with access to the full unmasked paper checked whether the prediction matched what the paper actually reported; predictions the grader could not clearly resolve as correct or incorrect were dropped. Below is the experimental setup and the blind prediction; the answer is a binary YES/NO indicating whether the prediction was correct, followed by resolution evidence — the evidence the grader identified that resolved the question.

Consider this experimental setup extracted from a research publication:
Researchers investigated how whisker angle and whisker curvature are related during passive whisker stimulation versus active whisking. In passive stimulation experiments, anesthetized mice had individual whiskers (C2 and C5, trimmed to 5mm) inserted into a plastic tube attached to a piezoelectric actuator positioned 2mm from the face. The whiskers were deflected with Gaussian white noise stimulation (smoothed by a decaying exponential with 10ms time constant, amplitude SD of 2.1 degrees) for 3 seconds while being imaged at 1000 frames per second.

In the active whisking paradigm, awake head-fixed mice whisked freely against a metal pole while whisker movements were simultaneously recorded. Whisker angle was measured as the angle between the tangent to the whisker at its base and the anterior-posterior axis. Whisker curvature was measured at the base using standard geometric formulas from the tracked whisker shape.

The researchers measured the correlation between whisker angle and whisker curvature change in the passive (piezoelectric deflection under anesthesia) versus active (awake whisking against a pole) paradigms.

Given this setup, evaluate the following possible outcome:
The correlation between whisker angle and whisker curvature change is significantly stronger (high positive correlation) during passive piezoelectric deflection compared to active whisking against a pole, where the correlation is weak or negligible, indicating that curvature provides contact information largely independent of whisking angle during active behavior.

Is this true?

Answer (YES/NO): YES